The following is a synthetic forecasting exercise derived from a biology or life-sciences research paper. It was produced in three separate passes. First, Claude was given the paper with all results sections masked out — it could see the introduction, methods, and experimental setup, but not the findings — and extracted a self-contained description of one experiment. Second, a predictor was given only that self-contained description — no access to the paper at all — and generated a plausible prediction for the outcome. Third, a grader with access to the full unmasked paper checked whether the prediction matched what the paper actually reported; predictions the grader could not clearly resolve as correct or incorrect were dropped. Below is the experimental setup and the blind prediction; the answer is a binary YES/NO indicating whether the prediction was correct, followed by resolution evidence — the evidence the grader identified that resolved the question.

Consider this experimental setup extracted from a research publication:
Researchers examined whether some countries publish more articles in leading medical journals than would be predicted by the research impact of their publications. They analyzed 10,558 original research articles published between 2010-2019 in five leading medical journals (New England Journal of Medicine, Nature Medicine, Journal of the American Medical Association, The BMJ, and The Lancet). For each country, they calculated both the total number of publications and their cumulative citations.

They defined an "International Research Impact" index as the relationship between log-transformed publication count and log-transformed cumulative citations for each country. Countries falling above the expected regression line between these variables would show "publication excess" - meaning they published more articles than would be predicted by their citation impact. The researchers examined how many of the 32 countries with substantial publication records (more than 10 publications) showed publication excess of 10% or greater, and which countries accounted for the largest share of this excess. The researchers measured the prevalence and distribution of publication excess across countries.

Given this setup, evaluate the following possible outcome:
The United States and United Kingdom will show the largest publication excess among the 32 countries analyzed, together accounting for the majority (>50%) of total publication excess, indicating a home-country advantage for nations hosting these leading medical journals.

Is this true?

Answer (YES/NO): YES